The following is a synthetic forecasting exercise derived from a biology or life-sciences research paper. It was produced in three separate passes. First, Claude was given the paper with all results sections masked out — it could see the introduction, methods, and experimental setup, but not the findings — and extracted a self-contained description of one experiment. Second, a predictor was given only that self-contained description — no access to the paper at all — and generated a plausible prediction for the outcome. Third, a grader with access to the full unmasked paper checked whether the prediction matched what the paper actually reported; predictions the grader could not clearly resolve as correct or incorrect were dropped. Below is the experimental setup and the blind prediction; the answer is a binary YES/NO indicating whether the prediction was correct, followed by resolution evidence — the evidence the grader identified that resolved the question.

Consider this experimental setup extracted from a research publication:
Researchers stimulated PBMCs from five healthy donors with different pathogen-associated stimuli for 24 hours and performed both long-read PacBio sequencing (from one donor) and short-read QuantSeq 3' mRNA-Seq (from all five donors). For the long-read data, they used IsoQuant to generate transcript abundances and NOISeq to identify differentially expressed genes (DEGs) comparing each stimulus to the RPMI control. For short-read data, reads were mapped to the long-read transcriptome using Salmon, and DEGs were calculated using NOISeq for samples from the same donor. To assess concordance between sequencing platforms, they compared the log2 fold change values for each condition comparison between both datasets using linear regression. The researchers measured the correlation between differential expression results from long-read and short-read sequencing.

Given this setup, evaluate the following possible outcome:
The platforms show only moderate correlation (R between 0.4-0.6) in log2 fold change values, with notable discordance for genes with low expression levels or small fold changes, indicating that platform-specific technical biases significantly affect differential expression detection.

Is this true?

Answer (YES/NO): NO